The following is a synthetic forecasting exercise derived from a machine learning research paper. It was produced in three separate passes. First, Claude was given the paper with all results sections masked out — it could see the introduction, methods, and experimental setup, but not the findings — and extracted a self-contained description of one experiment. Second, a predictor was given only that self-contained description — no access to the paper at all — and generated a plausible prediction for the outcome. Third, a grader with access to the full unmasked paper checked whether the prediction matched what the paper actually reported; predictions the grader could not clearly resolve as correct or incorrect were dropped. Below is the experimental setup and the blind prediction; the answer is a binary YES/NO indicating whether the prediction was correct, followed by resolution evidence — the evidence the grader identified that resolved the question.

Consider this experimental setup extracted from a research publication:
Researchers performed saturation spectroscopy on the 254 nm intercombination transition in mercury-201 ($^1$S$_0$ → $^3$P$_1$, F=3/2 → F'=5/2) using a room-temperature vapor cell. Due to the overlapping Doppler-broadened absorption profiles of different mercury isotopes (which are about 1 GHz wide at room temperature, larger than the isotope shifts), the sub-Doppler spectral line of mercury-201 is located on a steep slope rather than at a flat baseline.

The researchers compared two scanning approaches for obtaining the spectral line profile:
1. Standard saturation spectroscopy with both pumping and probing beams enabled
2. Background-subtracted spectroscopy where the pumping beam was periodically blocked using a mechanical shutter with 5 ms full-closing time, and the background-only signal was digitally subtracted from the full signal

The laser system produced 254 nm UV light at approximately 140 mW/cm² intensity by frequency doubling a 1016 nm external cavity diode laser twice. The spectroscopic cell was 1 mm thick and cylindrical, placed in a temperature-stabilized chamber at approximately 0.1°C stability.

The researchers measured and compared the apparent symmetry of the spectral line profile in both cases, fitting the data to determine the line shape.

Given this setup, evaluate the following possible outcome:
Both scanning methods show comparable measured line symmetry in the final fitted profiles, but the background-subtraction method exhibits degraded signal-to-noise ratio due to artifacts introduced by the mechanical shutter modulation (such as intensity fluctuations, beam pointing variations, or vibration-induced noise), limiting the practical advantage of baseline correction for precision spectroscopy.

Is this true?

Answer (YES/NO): NO